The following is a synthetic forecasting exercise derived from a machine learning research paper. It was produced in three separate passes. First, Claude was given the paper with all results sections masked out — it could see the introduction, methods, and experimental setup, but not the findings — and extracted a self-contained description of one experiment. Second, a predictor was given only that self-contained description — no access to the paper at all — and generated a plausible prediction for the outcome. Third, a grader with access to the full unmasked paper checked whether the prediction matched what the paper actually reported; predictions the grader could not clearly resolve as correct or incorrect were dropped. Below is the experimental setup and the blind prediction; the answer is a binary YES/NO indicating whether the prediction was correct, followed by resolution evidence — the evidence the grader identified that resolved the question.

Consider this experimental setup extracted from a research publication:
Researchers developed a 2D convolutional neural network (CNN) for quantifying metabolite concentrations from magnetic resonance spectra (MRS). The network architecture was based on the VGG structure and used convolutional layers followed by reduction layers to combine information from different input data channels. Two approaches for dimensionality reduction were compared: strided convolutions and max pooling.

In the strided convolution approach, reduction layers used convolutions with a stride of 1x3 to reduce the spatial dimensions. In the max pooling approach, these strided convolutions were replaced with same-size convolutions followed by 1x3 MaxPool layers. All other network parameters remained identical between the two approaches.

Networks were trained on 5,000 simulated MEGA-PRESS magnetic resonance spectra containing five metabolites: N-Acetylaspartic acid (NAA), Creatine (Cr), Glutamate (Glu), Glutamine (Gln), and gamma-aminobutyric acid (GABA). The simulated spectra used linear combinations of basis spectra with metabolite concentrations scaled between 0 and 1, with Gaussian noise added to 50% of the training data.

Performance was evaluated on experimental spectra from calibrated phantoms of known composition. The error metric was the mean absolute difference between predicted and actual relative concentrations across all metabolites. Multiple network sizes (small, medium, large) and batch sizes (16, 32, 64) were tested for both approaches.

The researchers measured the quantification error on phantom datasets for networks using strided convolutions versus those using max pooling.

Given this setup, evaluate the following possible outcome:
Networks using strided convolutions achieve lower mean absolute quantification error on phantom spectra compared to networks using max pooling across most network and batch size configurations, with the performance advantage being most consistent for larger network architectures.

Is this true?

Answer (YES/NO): NO